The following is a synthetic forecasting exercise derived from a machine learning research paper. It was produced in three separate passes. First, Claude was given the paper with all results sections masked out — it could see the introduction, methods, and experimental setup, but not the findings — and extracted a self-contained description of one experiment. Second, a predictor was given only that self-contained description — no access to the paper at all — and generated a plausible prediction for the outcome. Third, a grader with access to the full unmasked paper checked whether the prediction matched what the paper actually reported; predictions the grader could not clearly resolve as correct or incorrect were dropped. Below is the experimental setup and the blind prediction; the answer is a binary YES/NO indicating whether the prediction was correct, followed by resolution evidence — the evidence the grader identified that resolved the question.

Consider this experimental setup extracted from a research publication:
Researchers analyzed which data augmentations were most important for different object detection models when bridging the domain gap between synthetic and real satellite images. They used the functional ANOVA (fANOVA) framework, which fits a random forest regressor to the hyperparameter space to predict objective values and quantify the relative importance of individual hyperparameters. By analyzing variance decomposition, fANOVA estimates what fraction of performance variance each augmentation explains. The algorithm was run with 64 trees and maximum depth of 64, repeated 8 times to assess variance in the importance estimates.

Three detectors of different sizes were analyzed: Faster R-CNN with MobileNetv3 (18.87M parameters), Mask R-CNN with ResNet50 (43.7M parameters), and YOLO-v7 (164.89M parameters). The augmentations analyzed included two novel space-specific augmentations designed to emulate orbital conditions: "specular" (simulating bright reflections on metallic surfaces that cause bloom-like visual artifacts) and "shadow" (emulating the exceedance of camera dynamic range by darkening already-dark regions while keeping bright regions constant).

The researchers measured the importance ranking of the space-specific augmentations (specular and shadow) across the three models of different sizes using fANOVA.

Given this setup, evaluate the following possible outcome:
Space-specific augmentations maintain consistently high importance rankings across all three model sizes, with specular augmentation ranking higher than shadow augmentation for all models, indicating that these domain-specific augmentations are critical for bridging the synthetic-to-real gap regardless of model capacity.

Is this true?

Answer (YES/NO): NO